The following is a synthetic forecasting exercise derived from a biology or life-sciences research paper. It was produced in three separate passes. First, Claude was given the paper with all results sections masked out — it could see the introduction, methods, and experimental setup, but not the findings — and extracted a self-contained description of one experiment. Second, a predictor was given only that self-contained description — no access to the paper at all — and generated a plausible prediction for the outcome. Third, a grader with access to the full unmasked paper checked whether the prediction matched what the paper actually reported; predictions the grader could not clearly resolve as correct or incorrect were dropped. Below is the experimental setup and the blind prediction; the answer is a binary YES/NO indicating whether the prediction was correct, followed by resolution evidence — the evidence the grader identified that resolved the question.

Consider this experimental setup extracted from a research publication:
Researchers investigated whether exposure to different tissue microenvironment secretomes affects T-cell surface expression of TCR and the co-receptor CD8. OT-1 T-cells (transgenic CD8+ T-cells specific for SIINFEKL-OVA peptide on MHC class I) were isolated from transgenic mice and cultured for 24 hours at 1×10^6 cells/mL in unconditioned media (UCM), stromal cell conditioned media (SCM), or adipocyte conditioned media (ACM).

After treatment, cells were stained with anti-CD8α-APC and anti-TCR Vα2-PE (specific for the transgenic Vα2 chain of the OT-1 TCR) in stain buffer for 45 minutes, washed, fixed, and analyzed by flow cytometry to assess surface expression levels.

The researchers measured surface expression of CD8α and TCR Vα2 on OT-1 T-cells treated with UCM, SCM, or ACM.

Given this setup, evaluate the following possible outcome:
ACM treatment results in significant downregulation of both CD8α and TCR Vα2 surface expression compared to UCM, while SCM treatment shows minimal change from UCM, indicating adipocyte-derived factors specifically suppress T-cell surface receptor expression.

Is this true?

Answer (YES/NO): NO